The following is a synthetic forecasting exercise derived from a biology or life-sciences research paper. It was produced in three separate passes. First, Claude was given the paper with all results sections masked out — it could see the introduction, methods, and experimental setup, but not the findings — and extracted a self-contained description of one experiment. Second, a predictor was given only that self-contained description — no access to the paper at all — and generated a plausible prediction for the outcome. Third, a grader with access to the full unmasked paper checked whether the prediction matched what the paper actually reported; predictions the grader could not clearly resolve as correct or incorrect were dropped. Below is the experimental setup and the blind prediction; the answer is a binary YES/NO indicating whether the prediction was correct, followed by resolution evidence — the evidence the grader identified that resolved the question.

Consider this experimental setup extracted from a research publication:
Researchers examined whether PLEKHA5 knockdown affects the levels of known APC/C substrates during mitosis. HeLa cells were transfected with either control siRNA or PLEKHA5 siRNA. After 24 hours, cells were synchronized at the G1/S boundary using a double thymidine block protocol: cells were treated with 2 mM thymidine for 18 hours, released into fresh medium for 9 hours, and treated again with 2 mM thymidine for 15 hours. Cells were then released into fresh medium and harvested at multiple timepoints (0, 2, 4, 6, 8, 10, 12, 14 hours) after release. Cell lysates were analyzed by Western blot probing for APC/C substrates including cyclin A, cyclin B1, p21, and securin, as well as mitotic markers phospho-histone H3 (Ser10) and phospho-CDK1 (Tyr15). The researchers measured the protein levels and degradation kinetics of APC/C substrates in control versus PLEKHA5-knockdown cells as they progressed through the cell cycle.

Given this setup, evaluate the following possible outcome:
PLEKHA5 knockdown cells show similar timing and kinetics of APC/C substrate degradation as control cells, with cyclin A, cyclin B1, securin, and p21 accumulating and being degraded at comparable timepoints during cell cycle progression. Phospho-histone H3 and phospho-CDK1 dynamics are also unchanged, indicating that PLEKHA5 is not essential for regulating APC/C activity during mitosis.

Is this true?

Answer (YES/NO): NO